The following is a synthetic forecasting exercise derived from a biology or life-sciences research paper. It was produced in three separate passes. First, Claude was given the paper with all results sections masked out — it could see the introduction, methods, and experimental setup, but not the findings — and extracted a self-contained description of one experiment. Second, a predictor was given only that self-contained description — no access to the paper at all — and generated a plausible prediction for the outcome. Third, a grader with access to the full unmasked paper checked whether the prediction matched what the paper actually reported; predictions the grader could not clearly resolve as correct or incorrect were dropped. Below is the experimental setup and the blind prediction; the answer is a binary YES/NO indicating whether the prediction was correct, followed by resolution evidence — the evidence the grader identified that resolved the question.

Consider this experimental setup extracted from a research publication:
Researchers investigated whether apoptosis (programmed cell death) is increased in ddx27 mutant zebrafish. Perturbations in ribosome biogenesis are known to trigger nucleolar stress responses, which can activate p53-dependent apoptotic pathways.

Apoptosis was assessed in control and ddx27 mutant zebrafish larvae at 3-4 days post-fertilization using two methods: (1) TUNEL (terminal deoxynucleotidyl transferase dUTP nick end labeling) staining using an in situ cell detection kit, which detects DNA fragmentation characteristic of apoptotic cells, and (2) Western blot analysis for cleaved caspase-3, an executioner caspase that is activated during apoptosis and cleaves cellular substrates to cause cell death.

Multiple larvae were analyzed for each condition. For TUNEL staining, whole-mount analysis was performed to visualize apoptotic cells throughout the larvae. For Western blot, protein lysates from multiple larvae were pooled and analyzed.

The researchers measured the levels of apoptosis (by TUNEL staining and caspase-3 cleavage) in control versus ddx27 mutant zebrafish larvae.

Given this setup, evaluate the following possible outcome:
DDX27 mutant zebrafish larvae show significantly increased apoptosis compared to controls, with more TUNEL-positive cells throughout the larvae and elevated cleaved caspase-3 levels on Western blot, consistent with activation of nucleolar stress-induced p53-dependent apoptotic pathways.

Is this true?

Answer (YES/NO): NO